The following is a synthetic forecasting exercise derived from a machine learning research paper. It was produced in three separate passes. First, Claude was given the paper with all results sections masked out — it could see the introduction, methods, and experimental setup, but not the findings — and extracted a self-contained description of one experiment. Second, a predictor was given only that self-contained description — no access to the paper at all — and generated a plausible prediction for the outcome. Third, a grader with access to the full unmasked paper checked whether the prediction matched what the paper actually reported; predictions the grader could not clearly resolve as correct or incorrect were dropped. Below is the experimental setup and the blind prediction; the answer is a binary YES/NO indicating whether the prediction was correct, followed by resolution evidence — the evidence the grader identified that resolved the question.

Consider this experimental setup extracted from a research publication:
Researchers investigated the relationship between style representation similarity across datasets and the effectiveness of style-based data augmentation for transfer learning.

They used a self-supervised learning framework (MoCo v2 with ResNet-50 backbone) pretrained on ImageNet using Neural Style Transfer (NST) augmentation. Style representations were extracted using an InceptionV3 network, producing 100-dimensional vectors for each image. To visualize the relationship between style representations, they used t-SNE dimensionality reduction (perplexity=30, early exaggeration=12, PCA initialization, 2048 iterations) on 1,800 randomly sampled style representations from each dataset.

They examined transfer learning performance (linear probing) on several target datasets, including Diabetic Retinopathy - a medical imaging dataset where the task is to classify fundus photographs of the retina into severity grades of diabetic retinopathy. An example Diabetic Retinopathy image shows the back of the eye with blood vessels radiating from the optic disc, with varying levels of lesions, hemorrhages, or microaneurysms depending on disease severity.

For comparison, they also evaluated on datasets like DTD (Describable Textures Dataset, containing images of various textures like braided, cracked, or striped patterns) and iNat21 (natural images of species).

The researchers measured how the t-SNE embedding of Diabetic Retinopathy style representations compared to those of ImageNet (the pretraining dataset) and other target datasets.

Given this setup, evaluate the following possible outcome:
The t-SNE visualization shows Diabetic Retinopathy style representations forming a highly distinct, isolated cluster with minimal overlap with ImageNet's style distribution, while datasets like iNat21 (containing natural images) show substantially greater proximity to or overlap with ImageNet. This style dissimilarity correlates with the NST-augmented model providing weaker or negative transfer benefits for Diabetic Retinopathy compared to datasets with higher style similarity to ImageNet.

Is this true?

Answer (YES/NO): YES